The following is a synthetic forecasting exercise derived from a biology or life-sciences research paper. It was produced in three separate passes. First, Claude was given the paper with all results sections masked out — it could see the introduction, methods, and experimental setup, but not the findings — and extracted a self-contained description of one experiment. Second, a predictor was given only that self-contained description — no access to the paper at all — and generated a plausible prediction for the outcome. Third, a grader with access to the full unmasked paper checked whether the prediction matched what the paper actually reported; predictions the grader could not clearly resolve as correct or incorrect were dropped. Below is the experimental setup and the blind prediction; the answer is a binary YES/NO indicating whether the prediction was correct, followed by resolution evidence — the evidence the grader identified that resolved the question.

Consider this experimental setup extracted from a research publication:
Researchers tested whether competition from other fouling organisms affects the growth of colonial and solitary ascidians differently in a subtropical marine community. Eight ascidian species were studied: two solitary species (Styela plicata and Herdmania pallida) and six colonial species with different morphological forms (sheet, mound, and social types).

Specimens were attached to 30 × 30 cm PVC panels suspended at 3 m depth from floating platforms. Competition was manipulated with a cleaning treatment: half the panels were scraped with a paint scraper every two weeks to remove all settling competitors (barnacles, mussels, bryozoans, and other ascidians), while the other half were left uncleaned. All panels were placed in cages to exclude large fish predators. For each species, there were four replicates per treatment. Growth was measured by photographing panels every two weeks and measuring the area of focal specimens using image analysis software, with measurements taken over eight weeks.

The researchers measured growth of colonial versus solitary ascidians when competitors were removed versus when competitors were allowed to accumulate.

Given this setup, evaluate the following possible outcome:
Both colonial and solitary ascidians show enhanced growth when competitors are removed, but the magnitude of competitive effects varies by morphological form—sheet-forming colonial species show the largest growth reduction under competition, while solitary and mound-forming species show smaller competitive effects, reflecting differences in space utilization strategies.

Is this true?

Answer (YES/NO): NO